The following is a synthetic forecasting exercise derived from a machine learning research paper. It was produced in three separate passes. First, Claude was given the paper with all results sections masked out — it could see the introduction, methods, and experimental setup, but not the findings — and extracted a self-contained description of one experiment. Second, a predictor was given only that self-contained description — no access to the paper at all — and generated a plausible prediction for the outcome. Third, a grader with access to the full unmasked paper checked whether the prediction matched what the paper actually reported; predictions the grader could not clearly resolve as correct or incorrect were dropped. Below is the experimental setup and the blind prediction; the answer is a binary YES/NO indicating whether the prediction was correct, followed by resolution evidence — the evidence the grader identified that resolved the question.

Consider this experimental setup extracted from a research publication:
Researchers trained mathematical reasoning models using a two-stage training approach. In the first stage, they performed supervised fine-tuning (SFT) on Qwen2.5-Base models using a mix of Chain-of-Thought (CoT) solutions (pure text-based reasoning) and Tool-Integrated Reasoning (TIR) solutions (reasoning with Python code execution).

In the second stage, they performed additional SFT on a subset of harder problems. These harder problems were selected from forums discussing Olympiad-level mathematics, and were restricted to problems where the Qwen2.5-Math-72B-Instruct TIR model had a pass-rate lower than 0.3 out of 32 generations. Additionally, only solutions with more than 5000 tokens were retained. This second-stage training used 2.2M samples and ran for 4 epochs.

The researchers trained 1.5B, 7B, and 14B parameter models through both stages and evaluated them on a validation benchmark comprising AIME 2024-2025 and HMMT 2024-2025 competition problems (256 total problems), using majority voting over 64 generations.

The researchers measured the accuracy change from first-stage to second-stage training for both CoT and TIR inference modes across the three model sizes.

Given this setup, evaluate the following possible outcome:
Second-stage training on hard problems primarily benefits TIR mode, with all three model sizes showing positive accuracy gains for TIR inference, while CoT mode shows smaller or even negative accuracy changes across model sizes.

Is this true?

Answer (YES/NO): NO